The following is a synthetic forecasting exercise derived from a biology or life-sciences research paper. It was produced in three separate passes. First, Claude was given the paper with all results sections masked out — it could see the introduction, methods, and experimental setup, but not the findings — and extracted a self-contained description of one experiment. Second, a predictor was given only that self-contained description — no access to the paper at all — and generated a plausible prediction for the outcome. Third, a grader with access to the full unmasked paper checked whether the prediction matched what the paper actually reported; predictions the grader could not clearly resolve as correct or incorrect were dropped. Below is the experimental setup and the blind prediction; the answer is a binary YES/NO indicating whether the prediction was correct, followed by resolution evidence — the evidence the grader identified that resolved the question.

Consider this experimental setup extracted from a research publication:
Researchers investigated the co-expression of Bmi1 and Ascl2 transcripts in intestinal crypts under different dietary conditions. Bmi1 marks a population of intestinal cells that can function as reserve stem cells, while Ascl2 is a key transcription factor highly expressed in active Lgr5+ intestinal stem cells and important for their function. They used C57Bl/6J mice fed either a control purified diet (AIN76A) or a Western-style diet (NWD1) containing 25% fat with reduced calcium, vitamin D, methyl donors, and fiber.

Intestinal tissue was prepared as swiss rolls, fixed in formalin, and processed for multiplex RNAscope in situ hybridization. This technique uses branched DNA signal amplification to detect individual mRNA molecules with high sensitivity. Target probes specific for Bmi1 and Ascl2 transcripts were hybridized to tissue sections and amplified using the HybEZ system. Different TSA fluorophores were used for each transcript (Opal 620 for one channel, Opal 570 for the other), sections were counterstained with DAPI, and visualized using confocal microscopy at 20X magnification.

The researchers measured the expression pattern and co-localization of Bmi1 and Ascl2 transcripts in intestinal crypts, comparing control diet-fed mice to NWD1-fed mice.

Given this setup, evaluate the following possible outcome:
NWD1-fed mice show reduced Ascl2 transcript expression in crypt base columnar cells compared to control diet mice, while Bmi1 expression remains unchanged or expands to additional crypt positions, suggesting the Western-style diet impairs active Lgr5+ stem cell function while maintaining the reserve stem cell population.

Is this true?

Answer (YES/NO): NO